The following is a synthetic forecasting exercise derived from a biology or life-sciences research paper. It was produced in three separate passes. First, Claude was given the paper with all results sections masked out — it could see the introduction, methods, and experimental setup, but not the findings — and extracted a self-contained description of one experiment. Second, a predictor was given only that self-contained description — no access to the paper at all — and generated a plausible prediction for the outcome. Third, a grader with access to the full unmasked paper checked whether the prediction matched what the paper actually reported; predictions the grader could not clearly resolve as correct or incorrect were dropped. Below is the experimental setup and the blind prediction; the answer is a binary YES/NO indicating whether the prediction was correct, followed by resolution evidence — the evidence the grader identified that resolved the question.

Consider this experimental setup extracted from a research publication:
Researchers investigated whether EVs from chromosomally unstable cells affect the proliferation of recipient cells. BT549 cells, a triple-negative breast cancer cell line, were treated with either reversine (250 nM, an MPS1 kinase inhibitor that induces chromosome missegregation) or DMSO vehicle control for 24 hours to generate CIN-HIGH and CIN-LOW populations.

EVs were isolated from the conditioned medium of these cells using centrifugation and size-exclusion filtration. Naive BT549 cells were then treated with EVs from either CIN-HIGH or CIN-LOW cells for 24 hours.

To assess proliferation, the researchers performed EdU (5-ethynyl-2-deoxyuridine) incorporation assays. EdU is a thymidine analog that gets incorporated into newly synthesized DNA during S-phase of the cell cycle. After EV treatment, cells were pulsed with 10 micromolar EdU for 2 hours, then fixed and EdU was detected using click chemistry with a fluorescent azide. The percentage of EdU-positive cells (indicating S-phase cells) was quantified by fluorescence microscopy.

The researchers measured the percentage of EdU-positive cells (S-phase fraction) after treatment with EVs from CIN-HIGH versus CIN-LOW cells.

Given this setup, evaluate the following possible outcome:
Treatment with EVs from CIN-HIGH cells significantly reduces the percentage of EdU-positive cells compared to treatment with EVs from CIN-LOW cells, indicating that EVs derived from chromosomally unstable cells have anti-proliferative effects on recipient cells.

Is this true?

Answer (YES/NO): NO